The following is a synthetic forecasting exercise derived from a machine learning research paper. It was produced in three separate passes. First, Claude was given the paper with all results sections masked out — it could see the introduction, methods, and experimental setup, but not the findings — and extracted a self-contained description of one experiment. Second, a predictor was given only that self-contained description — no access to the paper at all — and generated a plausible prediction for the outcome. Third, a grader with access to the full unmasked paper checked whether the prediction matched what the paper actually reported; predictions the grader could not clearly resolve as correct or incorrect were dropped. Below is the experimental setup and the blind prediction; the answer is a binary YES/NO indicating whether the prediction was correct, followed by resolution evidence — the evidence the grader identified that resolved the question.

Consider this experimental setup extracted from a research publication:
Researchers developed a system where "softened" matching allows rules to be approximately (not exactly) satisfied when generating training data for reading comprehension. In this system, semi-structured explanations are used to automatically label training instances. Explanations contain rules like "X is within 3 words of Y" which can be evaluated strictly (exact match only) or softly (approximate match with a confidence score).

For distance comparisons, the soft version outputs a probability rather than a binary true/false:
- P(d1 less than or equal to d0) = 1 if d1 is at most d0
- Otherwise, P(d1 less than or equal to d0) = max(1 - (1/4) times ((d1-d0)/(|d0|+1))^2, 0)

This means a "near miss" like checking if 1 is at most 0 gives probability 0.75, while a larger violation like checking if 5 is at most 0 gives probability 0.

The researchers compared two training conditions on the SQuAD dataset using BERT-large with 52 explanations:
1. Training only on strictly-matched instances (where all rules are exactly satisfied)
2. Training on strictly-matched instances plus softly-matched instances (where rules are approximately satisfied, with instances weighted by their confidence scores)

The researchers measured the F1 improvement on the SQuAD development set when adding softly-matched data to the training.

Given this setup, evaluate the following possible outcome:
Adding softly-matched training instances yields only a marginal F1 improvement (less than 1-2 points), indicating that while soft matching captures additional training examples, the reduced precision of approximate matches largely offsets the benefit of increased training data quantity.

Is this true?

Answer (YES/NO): NO